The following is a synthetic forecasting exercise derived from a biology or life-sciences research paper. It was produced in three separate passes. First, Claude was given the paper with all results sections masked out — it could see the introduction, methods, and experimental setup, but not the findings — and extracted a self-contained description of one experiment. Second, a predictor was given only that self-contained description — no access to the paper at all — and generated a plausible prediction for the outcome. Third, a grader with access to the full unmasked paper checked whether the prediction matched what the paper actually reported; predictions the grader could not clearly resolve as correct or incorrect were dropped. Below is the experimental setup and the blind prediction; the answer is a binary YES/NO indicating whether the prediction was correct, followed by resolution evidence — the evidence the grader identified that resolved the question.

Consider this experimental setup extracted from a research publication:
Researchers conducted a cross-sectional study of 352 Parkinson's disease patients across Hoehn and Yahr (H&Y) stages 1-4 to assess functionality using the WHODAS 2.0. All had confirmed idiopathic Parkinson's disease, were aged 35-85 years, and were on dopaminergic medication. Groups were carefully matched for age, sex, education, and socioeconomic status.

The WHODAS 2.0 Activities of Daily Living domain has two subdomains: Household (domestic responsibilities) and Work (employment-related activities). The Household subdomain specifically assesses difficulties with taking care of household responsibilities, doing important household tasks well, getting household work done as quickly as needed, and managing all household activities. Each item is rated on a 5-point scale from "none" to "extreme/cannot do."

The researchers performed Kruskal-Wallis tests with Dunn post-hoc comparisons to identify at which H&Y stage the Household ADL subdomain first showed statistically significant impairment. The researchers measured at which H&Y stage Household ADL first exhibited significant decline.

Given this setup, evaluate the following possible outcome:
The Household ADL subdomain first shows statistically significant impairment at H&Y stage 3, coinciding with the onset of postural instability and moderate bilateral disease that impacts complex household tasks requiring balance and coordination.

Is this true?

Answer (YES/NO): NO